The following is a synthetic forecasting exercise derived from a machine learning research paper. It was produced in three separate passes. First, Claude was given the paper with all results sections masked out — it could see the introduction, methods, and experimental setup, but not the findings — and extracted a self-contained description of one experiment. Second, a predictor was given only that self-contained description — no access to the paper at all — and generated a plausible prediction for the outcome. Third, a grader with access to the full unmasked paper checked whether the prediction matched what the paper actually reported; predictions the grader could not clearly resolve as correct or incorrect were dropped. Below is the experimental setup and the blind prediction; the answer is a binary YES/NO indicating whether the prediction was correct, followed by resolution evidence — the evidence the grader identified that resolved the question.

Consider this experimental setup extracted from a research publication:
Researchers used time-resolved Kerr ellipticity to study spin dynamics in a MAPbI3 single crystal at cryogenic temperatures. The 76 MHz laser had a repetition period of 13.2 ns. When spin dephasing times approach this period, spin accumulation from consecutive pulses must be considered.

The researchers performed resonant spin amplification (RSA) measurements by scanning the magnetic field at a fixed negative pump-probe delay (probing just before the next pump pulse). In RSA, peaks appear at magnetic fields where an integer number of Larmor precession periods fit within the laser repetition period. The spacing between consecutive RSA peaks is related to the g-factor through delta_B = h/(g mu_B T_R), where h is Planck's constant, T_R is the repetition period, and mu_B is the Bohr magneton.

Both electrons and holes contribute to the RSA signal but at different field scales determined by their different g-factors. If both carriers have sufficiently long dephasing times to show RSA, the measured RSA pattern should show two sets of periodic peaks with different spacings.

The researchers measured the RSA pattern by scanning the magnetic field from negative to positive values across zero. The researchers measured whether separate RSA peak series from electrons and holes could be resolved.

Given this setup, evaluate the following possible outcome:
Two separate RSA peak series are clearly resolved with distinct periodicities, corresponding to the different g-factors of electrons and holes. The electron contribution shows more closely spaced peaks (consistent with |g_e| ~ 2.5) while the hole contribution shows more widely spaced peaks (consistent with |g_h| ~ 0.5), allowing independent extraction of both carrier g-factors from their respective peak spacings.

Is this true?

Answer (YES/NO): NO